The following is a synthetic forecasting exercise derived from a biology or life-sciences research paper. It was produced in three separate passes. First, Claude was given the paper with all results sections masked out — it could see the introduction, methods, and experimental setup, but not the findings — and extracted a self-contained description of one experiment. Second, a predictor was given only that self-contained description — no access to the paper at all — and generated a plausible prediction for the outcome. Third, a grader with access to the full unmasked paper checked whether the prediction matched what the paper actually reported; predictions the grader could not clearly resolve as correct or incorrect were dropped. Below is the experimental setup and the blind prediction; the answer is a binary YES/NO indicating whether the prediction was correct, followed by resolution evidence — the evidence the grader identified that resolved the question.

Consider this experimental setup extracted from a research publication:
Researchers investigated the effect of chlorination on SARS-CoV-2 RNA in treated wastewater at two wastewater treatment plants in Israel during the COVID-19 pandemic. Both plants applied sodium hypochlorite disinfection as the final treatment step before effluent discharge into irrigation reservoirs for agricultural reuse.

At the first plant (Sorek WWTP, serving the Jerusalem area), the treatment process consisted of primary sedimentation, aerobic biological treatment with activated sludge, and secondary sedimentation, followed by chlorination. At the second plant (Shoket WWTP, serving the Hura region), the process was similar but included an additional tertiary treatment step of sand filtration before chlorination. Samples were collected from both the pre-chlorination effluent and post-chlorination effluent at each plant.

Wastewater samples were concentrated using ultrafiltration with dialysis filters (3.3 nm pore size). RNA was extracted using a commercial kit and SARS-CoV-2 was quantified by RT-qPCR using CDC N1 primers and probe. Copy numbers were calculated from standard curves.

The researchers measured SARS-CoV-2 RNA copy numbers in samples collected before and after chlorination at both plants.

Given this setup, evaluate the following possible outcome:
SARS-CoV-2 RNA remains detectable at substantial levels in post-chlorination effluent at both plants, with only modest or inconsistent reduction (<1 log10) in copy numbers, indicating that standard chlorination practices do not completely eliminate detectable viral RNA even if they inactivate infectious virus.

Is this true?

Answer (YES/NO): NO